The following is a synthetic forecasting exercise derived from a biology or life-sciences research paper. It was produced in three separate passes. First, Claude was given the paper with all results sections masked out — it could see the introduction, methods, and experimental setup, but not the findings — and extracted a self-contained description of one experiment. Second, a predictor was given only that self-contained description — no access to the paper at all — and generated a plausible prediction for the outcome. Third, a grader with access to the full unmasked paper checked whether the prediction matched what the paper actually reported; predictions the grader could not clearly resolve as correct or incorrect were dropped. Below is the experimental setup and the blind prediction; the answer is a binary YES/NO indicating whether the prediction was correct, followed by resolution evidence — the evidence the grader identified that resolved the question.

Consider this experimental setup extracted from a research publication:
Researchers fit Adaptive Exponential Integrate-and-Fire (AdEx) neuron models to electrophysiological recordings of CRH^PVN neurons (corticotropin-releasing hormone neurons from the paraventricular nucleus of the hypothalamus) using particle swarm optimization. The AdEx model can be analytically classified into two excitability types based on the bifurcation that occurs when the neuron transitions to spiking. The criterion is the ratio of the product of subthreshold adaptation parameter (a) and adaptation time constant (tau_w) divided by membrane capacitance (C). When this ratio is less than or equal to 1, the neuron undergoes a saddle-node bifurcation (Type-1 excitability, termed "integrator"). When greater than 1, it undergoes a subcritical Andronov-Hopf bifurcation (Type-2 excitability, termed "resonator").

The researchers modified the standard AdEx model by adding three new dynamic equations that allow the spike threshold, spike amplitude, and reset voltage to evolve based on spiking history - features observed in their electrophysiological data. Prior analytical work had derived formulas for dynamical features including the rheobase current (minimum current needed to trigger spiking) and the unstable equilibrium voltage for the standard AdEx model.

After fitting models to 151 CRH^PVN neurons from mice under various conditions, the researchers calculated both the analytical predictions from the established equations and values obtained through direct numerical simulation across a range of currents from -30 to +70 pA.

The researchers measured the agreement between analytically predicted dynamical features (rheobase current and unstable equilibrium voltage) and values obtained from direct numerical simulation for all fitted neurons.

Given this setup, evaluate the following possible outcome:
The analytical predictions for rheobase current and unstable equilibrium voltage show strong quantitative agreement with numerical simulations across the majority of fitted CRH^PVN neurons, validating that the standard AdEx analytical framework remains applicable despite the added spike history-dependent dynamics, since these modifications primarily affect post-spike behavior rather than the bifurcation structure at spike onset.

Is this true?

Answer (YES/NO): YES